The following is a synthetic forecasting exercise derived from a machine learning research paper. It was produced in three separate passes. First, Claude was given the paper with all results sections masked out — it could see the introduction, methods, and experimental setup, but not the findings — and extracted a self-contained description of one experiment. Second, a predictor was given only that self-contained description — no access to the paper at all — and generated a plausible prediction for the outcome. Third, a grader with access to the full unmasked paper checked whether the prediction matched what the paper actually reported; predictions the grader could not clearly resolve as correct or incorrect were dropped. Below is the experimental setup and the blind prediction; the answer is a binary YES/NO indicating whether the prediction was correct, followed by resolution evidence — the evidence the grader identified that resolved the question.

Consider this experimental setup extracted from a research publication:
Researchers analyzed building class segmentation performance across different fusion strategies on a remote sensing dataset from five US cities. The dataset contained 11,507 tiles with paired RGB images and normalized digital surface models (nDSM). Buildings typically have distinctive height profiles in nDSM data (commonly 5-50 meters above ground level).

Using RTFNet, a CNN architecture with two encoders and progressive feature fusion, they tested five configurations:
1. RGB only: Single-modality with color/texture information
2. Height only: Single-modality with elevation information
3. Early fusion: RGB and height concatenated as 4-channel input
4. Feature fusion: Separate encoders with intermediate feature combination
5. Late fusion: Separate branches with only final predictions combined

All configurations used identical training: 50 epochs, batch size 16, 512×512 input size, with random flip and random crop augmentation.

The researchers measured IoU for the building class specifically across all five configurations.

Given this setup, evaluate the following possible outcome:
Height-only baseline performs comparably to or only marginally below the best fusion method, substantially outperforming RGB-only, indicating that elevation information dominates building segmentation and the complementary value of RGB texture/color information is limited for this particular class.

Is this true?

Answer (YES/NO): NO